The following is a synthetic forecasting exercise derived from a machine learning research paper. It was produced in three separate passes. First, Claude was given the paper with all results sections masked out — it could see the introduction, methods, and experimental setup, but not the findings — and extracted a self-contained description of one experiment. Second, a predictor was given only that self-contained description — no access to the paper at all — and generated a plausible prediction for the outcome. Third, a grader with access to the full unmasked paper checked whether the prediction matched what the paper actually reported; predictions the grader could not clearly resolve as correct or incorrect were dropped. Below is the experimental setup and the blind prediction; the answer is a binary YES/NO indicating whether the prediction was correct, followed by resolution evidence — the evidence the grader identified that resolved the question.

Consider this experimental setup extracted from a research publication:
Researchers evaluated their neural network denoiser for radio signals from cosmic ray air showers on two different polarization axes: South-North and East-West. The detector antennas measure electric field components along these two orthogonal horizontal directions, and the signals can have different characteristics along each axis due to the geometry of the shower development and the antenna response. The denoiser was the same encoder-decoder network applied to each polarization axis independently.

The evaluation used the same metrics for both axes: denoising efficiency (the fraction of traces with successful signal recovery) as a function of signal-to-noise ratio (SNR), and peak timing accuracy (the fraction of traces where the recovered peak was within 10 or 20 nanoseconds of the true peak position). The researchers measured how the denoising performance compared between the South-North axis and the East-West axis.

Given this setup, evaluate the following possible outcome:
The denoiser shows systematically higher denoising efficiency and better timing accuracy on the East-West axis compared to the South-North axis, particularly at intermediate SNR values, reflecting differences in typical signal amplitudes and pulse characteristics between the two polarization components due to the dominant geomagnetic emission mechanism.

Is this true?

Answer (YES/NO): NO